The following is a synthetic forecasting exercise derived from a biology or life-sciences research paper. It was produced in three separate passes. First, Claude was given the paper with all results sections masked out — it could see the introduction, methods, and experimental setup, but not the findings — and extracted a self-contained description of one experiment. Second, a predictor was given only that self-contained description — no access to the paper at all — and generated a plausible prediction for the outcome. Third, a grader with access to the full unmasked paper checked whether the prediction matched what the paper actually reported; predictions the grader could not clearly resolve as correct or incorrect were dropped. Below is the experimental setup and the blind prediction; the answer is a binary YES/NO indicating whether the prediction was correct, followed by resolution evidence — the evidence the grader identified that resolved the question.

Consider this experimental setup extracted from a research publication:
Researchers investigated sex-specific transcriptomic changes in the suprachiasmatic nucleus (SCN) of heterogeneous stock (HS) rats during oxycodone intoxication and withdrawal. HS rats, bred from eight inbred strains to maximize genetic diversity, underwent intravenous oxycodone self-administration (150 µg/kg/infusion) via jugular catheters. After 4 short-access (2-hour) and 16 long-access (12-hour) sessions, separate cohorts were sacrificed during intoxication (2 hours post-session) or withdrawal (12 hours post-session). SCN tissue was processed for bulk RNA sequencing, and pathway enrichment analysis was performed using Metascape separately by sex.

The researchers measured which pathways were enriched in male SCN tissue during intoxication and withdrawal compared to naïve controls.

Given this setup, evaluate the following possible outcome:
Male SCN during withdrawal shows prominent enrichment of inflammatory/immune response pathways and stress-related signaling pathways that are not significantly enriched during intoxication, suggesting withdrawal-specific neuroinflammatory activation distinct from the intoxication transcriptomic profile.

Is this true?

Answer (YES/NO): NO